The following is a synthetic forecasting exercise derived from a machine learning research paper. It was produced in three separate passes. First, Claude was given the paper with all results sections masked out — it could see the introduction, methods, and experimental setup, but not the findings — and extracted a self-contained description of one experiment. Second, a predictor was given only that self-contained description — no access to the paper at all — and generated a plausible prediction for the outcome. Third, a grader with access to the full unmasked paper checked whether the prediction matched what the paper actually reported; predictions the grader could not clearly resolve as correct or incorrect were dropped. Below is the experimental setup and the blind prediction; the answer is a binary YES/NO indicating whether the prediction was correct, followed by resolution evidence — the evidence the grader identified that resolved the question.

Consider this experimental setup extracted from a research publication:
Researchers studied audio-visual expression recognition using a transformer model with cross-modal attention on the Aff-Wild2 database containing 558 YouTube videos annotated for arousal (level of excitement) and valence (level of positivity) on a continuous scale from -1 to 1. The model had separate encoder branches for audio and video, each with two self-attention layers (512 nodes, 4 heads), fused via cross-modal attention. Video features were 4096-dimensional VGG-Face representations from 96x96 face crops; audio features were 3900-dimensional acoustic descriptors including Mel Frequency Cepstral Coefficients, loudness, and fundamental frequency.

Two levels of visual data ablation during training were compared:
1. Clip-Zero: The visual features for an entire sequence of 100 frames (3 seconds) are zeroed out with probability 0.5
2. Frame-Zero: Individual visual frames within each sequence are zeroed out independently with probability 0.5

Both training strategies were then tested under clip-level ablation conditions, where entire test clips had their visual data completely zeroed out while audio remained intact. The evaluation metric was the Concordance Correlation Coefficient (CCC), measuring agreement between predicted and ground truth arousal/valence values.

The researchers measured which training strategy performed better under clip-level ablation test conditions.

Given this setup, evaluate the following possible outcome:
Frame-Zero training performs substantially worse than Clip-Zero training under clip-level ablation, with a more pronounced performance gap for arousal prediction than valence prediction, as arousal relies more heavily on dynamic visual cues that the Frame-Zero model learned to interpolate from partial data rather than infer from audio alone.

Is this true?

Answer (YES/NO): NO